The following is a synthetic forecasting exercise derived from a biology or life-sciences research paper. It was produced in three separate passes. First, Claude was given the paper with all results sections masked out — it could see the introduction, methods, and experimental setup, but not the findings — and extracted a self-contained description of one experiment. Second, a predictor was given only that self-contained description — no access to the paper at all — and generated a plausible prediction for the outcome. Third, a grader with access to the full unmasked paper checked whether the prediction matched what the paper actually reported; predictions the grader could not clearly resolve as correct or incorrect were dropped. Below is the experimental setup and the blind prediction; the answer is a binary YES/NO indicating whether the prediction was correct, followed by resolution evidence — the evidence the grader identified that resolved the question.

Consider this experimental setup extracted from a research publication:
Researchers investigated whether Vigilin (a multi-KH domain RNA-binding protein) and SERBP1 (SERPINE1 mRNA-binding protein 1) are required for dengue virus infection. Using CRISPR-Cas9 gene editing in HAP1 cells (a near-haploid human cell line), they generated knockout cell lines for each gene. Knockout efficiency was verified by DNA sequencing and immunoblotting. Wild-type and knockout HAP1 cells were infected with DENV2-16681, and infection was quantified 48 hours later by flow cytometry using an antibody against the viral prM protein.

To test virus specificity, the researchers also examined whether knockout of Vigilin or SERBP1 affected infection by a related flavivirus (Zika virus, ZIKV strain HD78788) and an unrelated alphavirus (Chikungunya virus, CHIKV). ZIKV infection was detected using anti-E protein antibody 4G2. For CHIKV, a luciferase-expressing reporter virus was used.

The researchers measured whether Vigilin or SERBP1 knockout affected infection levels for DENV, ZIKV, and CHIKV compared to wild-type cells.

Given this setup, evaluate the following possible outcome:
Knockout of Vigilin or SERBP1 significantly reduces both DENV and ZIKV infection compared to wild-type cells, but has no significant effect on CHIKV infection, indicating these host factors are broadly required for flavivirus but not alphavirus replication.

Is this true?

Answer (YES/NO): YES